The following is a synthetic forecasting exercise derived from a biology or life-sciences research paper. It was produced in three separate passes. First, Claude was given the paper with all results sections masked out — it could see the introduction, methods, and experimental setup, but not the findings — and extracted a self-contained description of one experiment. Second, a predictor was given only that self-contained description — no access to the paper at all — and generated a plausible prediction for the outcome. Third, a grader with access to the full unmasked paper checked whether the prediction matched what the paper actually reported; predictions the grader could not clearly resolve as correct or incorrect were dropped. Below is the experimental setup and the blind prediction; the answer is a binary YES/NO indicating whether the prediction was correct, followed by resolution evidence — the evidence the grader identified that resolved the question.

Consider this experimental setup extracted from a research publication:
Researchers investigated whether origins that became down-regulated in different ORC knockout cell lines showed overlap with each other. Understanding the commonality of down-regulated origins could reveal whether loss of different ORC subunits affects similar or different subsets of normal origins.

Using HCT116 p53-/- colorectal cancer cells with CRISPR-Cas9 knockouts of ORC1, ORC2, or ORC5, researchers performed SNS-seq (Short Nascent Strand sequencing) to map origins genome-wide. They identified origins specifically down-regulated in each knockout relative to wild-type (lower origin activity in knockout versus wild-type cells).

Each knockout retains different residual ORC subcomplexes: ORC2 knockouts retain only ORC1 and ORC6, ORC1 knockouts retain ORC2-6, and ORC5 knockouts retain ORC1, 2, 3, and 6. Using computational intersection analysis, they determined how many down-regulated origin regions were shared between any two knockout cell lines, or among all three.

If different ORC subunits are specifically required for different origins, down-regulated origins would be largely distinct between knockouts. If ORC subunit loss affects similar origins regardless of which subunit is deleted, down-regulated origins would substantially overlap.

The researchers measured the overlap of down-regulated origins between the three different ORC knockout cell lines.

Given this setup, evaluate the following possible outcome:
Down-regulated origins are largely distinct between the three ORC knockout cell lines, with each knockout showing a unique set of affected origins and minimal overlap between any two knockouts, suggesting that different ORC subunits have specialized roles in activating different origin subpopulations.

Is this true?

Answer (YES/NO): NO